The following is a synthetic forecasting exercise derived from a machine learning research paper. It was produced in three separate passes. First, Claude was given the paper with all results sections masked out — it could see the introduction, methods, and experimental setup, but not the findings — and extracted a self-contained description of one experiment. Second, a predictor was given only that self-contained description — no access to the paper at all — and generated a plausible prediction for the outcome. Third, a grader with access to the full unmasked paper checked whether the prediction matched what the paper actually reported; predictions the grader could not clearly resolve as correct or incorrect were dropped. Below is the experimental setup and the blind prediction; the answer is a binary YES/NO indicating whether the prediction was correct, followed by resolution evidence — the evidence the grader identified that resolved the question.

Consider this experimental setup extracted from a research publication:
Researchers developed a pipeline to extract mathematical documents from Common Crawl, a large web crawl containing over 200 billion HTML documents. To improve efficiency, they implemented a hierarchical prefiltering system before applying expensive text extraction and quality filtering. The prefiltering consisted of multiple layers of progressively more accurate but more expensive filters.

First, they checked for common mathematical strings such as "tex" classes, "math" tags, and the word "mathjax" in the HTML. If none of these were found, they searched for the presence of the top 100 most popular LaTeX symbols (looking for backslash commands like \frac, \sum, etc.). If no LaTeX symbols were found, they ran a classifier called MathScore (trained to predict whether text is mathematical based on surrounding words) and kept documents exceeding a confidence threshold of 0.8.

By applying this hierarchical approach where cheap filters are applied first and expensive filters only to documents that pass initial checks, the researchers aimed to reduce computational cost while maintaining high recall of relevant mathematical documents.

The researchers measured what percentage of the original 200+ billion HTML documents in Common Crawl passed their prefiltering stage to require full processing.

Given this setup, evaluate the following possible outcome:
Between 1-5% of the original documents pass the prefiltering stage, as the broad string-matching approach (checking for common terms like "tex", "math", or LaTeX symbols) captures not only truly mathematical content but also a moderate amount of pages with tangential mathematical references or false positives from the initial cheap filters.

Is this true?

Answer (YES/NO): NO